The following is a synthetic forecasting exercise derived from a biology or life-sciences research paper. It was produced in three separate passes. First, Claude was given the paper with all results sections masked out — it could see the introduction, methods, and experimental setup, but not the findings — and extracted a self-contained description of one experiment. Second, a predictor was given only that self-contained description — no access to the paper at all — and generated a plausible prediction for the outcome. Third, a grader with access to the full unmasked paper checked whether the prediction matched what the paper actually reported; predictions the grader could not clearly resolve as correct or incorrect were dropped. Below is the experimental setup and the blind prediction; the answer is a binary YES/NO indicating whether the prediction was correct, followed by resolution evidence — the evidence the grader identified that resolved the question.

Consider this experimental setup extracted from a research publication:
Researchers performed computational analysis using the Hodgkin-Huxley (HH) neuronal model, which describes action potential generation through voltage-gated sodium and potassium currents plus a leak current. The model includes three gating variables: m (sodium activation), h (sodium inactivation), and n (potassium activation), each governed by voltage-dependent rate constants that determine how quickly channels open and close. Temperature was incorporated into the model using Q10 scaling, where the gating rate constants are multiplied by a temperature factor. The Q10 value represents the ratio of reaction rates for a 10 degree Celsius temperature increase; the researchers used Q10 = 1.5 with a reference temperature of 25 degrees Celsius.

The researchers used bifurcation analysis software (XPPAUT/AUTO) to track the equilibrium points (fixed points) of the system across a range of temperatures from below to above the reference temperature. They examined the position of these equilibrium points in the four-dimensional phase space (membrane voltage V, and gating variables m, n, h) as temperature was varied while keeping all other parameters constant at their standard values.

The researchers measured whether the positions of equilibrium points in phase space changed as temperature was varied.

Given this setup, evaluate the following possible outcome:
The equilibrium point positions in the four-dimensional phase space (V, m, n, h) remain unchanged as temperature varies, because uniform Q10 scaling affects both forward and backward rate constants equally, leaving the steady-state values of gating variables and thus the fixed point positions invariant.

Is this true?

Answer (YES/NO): YES